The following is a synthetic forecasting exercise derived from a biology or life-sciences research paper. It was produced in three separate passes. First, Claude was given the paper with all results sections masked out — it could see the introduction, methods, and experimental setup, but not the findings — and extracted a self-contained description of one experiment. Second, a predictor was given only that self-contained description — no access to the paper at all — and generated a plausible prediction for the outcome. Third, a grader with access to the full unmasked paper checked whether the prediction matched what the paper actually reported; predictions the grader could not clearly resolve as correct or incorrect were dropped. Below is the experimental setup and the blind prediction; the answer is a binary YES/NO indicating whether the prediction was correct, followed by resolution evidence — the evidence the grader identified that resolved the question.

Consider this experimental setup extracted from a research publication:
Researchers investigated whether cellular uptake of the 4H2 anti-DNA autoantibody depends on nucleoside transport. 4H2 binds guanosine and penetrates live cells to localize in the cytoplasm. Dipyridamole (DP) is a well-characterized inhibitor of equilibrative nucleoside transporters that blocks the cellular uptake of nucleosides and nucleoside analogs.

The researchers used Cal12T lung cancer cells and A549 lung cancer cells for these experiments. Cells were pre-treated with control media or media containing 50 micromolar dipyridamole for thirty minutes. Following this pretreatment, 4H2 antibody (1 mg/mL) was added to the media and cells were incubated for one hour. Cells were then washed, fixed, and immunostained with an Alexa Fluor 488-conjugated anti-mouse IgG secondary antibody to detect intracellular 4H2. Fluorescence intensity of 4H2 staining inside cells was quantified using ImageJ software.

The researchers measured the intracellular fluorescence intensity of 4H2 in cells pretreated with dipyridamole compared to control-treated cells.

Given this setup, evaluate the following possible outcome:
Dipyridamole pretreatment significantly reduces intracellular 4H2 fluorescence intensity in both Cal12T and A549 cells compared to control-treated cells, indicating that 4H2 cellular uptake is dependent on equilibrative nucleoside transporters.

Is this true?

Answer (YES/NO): NO